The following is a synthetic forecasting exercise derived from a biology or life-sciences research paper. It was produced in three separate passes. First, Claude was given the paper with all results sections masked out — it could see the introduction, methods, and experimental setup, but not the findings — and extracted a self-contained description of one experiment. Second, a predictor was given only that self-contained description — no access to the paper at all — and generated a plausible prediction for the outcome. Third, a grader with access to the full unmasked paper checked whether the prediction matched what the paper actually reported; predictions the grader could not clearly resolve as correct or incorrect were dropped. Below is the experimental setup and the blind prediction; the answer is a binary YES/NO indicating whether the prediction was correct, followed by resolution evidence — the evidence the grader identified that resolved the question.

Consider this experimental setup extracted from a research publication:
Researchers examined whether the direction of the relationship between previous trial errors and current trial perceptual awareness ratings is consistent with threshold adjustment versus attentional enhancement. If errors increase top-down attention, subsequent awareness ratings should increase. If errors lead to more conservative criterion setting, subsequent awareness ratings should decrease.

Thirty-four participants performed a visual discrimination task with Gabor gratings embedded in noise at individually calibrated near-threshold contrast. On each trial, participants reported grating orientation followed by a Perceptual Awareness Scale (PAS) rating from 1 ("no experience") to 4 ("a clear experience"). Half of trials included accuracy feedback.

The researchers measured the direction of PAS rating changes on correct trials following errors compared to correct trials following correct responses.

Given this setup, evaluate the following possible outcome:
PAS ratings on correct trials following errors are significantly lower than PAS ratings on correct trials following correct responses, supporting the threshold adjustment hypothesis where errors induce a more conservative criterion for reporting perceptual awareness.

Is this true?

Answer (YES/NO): YES